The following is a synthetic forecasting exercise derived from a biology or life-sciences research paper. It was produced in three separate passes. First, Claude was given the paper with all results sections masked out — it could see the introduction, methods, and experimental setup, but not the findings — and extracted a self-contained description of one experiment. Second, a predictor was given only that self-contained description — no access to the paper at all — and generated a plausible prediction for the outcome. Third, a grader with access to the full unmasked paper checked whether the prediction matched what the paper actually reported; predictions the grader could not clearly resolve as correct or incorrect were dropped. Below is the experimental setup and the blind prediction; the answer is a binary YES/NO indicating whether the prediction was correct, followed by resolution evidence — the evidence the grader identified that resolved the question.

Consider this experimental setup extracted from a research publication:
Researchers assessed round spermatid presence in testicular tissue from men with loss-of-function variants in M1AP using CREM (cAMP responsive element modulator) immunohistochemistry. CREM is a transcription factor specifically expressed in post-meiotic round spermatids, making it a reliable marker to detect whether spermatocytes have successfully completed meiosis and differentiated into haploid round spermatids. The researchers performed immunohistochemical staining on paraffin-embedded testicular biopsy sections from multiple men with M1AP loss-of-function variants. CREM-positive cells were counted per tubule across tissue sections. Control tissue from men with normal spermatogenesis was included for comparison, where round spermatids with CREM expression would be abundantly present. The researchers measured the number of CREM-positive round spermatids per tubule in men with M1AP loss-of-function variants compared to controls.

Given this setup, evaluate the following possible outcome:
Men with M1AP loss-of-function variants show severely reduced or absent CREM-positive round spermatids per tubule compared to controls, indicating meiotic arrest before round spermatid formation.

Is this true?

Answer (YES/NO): NO